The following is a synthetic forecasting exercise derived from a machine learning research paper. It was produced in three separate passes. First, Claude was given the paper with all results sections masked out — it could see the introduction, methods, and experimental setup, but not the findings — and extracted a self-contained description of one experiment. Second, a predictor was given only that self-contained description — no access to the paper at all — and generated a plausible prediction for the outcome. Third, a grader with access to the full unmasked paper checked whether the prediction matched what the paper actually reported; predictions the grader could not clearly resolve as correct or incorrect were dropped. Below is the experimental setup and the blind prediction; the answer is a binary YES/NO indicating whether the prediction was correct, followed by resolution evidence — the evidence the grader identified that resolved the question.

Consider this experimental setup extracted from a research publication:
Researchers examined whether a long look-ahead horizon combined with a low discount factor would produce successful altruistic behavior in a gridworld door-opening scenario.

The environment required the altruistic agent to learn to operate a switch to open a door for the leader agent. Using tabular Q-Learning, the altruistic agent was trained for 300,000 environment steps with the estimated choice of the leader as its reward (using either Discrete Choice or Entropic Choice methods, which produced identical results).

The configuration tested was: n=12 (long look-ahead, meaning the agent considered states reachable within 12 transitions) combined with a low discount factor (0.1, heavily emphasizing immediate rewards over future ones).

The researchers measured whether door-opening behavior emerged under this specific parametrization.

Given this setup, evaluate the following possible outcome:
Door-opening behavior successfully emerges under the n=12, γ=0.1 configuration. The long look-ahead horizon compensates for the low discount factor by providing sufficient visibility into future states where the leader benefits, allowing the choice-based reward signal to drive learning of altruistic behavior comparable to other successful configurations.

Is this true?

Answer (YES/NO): YES